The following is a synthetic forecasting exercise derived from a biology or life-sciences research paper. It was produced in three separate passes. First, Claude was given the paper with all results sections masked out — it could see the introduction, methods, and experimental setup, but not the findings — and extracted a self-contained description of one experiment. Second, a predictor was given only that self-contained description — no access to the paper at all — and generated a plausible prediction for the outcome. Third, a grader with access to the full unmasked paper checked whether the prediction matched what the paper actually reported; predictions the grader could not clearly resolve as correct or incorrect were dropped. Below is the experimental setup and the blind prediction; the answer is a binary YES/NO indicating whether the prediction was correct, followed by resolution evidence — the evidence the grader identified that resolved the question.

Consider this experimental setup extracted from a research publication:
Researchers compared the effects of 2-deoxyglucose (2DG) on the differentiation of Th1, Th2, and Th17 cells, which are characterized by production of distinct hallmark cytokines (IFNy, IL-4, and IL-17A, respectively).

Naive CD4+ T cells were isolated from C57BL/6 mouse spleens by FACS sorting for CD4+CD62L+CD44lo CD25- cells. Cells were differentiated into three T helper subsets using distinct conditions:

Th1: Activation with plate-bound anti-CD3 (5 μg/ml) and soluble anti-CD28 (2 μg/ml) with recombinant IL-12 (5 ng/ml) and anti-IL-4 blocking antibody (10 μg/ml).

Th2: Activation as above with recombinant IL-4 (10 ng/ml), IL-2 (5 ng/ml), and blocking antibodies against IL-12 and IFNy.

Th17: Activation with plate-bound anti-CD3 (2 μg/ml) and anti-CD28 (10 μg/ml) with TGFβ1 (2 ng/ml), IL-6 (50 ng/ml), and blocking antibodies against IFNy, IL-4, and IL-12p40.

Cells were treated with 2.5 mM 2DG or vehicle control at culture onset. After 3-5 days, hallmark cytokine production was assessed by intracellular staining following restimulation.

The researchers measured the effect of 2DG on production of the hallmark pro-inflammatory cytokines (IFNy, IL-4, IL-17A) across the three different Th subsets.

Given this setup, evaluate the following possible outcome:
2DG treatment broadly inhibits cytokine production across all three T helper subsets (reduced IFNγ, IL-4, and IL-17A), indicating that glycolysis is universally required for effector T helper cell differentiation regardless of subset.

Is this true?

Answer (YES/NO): NO